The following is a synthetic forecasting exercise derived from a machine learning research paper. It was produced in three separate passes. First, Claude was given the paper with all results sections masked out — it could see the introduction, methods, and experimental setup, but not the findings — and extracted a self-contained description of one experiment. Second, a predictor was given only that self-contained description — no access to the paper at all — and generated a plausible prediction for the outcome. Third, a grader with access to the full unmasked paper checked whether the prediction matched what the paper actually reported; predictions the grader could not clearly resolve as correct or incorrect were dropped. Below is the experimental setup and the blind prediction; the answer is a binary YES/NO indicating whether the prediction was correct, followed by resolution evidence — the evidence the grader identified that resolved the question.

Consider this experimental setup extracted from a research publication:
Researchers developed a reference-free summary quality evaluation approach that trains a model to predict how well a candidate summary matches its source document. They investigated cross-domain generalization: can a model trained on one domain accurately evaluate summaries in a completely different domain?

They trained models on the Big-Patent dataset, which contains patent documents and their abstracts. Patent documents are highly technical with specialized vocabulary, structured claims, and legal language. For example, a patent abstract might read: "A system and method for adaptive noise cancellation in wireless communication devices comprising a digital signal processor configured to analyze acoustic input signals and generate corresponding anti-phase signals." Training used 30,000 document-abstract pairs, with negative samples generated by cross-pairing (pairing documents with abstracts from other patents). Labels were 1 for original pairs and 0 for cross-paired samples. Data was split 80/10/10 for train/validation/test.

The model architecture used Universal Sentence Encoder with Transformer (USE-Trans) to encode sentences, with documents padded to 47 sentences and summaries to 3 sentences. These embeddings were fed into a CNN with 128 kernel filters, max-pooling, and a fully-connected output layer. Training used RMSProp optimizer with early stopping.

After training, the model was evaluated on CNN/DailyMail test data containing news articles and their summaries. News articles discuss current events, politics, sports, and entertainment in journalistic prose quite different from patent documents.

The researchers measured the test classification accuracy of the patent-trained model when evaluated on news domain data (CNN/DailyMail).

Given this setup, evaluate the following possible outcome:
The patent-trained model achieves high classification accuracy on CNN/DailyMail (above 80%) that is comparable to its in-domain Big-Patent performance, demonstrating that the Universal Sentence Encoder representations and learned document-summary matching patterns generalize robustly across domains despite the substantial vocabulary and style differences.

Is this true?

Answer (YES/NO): NO